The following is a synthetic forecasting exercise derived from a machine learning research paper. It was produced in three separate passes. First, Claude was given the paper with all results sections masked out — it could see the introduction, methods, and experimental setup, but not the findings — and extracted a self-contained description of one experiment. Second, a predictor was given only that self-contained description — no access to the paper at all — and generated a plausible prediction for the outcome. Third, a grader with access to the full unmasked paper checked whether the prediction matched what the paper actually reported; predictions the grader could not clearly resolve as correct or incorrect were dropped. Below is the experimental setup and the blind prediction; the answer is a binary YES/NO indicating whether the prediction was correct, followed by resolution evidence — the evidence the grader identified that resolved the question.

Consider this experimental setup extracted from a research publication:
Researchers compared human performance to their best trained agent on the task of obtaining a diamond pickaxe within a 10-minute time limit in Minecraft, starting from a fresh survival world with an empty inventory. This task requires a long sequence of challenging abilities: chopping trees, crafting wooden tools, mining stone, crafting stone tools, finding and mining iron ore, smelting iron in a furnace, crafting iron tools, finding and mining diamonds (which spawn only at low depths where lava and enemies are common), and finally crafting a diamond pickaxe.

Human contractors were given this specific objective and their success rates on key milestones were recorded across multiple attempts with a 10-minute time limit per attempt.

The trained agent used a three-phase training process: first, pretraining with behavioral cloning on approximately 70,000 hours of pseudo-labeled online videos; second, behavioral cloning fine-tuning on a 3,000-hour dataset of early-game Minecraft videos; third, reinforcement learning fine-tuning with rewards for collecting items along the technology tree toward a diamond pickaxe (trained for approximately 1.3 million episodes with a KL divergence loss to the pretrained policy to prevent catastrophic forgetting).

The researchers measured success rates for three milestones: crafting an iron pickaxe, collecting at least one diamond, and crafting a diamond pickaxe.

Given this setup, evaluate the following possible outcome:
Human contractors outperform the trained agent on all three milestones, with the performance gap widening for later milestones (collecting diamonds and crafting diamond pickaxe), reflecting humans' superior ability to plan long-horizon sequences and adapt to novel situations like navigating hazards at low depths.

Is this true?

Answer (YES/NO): NO